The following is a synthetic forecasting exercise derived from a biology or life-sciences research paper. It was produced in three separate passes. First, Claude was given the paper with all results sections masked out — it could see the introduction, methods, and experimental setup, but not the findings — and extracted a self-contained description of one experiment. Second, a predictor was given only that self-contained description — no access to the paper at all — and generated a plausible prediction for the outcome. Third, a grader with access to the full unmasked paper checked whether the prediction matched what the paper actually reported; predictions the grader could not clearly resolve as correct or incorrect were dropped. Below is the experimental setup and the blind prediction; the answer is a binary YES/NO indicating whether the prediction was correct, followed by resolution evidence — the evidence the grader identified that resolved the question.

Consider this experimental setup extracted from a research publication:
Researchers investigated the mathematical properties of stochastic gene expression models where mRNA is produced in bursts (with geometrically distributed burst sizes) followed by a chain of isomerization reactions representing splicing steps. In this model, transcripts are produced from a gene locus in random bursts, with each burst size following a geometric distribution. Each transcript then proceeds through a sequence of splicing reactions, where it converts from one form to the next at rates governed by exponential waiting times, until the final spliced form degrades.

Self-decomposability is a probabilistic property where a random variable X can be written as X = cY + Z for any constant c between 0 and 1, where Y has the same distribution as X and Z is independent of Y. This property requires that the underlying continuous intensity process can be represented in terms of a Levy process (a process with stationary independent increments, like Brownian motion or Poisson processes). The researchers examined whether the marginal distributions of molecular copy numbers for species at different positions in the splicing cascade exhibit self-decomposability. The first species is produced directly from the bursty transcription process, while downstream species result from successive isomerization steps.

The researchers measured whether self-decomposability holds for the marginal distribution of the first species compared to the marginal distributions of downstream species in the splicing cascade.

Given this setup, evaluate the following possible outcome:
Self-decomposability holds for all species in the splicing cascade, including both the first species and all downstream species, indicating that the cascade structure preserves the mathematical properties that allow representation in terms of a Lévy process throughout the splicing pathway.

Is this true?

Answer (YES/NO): NO